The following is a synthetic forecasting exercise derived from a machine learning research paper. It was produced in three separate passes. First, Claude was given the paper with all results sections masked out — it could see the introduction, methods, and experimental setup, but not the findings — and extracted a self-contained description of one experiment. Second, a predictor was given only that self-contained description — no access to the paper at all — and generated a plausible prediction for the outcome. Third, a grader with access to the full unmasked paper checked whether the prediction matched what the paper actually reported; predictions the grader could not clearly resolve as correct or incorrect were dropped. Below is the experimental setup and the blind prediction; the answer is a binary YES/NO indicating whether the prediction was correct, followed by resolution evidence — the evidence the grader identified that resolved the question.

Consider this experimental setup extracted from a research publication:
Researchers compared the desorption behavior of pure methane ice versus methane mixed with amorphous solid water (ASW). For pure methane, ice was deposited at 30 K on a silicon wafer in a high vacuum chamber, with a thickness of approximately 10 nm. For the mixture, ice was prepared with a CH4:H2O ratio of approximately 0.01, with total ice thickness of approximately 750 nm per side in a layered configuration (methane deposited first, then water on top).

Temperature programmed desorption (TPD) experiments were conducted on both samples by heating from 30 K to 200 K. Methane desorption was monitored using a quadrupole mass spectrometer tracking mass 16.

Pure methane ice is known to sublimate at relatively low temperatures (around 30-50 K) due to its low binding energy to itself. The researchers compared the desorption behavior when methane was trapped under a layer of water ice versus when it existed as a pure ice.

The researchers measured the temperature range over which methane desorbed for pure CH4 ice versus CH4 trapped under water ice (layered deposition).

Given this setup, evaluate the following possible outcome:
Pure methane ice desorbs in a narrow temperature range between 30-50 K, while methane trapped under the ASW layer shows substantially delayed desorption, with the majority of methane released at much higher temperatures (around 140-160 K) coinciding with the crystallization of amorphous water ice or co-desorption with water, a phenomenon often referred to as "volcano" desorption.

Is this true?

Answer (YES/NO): NO